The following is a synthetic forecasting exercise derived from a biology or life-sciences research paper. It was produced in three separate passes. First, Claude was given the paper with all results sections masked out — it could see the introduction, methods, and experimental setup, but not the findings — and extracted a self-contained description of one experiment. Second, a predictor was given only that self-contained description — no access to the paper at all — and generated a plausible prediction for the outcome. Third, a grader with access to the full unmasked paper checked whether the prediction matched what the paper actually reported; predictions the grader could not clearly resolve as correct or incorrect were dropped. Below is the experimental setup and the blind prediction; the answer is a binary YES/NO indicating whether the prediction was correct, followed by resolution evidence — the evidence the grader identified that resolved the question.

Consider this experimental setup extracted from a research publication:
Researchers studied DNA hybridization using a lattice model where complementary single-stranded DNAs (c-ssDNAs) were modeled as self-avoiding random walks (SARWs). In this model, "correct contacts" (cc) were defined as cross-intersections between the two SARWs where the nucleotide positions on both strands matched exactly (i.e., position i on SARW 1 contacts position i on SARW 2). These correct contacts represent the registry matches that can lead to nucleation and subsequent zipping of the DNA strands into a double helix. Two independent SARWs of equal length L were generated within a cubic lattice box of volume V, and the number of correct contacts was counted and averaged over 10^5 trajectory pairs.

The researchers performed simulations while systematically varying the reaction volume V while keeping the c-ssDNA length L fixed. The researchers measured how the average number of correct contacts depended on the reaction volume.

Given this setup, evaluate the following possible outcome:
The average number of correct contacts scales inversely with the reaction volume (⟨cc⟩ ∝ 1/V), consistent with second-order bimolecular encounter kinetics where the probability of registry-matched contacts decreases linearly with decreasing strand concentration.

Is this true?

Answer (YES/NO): YES